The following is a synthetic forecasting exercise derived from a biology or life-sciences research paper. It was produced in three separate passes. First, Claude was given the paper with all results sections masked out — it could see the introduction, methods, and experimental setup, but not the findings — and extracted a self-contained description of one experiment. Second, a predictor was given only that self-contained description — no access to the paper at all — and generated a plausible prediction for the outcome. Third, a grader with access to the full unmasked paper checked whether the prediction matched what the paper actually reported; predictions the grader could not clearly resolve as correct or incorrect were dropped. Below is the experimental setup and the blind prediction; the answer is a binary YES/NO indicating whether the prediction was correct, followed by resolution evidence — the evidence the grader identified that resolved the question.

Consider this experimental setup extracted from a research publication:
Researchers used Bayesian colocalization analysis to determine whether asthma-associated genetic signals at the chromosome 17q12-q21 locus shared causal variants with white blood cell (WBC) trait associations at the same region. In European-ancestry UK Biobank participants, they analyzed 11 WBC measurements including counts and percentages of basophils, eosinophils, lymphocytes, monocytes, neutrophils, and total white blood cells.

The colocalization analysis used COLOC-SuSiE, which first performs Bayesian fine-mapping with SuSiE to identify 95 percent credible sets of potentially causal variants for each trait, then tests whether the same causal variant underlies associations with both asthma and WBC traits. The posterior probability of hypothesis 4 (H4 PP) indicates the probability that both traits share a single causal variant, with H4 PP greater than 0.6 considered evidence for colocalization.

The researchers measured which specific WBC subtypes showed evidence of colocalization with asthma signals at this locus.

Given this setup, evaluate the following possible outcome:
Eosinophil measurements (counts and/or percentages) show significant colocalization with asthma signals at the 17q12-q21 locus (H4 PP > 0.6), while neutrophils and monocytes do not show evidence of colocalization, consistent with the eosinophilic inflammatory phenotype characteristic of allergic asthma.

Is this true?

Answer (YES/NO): NO